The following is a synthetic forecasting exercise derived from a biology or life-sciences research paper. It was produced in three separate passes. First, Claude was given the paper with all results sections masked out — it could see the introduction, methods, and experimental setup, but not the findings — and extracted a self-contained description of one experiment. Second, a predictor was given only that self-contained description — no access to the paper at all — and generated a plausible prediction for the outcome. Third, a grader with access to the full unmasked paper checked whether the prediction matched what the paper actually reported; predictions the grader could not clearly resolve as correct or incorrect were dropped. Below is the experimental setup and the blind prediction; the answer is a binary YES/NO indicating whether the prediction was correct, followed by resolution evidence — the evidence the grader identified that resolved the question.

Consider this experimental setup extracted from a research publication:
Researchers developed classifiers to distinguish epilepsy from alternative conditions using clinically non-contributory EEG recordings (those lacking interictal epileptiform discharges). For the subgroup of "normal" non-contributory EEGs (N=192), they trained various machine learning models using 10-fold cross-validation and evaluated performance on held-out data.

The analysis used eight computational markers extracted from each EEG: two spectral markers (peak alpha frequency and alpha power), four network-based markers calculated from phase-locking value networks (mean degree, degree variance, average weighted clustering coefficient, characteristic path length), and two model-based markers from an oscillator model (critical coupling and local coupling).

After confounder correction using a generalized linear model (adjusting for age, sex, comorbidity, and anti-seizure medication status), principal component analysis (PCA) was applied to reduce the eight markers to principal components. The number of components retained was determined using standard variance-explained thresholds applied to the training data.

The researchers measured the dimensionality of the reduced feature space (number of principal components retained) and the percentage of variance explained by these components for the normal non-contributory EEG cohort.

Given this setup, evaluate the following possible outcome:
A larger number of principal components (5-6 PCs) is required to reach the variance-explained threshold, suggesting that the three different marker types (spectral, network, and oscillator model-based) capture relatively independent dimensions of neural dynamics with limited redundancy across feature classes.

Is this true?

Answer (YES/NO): NO